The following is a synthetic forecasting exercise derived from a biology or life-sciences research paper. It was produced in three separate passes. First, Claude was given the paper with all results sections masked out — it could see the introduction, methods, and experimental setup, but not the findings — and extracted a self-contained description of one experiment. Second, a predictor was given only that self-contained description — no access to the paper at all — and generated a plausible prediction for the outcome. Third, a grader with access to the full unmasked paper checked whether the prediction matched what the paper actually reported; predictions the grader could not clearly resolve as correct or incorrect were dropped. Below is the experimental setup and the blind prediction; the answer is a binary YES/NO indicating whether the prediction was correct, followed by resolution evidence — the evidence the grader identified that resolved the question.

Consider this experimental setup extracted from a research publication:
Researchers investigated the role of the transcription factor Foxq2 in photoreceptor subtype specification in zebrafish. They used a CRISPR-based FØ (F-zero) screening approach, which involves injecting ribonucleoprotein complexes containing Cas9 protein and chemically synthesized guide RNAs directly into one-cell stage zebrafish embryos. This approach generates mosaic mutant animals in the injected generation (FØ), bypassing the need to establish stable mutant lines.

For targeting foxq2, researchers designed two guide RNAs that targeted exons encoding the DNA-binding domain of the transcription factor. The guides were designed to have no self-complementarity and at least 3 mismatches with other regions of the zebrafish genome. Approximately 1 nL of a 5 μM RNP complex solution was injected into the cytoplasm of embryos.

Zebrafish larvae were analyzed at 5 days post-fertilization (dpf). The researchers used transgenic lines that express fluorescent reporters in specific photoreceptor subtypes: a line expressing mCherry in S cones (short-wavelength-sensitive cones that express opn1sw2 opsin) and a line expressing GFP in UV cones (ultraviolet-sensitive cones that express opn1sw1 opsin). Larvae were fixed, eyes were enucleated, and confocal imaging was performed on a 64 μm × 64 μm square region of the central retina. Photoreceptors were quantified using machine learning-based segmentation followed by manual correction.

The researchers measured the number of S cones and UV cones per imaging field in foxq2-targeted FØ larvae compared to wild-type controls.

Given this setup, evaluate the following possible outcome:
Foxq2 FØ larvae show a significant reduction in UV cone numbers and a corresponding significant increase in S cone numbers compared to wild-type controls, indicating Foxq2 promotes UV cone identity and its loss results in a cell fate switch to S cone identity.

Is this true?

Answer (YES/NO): NO